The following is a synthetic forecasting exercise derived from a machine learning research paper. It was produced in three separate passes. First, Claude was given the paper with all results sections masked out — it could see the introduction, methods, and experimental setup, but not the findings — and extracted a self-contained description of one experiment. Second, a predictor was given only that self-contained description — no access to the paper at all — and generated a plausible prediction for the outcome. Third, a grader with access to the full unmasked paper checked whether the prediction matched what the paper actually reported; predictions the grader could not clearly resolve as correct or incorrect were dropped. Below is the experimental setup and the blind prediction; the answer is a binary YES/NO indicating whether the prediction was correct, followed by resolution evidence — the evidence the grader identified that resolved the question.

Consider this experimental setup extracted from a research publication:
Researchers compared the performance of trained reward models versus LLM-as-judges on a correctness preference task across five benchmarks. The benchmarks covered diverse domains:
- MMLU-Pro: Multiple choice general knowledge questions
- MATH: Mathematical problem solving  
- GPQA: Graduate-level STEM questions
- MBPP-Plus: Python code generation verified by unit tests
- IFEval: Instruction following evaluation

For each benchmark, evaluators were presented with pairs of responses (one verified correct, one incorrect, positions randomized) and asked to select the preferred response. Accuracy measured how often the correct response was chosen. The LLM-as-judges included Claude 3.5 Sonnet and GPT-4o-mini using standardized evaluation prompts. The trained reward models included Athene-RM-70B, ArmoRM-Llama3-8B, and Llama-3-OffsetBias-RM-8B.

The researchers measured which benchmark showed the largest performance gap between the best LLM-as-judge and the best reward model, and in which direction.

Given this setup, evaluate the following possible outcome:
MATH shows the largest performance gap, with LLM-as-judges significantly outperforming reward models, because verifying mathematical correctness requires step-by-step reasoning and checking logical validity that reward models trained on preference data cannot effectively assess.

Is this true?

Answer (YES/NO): NO